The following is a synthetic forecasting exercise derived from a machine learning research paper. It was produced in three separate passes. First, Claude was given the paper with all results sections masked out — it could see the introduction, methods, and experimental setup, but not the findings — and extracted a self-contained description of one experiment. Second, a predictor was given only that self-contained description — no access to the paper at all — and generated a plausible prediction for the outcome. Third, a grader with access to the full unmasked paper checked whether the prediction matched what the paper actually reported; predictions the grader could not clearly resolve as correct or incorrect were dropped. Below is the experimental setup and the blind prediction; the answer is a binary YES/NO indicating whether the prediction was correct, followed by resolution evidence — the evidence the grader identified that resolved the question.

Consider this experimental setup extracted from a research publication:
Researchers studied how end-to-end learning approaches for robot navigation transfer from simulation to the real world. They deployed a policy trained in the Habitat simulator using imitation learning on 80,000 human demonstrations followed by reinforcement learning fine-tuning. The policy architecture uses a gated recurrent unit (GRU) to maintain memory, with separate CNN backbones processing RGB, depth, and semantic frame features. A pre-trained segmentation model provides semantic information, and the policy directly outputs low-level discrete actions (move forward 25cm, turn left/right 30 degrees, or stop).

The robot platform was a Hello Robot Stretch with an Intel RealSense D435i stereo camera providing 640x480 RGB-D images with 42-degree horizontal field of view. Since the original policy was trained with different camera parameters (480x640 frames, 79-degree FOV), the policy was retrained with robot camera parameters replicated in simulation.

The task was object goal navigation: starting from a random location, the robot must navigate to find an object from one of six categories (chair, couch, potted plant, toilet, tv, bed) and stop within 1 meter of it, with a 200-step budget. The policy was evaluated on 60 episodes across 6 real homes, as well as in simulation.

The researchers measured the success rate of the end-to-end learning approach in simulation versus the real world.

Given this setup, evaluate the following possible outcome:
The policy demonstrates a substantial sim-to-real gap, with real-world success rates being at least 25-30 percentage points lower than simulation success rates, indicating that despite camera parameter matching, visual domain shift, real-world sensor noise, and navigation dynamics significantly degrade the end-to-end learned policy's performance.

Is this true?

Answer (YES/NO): YES